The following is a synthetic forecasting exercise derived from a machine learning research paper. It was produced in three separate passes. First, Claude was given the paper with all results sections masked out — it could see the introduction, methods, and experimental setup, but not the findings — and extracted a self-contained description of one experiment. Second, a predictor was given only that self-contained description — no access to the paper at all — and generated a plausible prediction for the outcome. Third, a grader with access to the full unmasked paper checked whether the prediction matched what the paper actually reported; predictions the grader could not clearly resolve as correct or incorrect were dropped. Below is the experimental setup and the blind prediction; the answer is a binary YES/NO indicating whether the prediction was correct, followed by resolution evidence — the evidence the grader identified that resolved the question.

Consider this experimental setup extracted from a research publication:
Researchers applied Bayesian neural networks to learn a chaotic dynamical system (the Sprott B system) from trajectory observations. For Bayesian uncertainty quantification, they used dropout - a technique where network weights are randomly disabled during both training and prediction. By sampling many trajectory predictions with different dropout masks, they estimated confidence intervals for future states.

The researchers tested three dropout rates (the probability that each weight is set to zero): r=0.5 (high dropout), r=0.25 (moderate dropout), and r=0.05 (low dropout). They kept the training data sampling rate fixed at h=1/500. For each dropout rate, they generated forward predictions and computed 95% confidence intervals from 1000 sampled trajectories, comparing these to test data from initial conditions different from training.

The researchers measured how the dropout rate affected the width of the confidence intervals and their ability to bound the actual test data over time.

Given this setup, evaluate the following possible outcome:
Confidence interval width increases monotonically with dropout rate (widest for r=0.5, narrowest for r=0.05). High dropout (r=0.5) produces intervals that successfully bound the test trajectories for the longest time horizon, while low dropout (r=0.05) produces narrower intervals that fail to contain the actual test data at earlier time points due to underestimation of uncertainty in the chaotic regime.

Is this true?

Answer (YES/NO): YES